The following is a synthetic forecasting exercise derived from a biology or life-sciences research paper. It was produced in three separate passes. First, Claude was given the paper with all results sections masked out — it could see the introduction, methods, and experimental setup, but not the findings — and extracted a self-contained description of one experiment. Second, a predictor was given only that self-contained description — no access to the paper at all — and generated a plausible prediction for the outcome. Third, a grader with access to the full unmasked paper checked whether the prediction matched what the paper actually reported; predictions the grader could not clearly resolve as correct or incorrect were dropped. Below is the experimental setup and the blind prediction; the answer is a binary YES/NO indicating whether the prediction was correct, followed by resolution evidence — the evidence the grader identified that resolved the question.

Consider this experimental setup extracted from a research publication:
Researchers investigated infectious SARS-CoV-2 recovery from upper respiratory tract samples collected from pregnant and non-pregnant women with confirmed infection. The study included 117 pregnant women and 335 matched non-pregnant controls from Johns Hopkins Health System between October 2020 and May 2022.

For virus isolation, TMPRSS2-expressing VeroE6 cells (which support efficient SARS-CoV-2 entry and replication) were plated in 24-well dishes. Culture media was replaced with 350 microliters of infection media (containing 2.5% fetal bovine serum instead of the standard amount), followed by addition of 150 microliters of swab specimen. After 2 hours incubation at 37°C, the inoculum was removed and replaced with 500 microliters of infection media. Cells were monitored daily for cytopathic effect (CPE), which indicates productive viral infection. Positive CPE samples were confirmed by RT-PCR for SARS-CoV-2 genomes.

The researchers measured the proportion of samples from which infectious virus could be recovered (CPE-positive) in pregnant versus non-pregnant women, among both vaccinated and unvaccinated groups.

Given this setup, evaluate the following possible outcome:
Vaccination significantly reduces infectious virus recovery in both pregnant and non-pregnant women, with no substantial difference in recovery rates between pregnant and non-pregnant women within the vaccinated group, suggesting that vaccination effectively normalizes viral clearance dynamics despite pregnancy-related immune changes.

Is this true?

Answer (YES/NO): NO